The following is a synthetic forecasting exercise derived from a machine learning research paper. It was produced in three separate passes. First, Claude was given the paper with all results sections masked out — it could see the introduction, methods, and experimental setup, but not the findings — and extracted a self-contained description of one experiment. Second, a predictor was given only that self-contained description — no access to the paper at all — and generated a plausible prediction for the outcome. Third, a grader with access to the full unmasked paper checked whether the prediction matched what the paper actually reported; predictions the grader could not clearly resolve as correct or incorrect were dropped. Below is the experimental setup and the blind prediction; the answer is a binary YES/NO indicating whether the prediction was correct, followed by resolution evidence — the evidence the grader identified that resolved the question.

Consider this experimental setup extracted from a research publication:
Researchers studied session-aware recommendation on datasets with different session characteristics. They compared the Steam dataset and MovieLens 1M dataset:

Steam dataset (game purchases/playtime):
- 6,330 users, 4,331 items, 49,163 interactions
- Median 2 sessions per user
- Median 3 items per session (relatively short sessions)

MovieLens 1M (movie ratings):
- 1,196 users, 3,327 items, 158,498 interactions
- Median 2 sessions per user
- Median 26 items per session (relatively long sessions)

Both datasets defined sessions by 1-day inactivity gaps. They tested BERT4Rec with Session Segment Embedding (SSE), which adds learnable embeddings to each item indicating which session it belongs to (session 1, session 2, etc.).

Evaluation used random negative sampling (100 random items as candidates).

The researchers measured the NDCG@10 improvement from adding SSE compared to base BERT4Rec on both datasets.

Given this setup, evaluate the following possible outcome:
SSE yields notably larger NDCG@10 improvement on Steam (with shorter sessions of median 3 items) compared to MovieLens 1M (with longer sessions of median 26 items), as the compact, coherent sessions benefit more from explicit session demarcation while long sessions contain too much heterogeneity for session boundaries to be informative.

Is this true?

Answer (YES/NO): NO